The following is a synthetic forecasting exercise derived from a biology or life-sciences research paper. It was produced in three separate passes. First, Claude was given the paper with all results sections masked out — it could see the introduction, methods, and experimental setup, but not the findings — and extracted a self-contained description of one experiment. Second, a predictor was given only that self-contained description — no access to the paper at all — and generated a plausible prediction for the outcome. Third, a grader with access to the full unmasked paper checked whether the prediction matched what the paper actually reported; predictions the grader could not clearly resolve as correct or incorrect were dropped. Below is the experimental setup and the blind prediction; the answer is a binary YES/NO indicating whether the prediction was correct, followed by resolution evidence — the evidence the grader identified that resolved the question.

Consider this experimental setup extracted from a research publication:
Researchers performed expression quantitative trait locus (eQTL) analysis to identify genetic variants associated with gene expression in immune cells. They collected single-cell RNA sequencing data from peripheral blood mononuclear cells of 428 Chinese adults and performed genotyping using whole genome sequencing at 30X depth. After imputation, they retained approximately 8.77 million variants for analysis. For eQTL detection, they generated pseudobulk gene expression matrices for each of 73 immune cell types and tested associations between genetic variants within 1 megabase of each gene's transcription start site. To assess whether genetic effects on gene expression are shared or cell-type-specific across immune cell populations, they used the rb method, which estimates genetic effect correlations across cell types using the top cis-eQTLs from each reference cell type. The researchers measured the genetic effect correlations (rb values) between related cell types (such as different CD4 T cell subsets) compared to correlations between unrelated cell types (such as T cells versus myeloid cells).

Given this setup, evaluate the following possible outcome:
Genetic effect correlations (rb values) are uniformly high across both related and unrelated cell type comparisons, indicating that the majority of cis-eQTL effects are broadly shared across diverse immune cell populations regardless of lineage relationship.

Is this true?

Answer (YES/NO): NO